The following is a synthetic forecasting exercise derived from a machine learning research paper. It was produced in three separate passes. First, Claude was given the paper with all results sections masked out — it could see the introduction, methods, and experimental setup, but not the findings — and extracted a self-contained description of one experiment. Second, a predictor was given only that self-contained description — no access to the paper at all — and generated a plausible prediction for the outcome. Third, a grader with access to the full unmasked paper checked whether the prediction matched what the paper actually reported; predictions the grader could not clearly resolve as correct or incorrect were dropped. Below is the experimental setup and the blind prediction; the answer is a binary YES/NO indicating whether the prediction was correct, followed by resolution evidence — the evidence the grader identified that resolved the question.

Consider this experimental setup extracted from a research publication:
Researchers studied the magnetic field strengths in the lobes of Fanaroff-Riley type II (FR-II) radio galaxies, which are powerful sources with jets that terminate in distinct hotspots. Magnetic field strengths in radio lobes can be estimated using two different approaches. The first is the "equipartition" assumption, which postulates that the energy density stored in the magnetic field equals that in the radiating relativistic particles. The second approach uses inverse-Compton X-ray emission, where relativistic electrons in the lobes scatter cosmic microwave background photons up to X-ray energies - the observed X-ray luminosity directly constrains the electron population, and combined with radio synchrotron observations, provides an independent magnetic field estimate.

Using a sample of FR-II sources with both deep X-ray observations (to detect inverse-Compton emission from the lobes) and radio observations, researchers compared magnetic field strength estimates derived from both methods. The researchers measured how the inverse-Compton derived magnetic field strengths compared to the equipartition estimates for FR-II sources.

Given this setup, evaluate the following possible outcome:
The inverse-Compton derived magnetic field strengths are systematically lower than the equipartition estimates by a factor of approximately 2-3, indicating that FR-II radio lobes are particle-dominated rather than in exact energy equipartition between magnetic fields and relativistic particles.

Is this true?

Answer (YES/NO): YES